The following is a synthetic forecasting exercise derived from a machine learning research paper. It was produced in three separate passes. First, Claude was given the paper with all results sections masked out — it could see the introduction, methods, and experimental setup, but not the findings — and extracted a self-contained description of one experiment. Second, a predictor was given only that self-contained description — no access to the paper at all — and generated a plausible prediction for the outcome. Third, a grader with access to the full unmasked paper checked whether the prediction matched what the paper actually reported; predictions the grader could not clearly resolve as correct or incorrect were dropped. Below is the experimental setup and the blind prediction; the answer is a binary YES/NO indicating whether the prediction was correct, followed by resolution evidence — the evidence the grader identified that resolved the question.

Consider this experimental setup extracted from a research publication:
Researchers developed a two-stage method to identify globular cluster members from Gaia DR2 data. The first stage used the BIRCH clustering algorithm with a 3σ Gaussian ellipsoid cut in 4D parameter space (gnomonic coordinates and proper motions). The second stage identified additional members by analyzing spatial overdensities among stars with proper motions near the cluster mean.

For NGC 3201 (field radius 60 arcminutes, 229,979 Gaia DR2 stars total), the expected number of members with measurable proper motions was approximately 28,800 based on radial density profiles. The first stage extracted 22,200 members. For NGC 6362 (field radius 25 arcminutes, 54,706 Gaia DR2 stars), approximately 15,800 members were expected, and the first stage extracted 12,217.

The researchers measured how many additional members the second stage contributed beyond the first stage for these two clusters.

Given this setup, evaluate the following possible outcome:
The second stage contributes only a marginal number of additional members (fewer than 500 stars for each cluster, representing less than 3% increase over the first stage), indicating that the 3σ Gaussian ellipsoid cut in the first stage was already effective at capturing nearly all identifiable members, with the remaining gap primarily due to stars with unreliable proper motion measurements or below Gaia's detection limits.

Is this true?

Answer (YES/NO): NO